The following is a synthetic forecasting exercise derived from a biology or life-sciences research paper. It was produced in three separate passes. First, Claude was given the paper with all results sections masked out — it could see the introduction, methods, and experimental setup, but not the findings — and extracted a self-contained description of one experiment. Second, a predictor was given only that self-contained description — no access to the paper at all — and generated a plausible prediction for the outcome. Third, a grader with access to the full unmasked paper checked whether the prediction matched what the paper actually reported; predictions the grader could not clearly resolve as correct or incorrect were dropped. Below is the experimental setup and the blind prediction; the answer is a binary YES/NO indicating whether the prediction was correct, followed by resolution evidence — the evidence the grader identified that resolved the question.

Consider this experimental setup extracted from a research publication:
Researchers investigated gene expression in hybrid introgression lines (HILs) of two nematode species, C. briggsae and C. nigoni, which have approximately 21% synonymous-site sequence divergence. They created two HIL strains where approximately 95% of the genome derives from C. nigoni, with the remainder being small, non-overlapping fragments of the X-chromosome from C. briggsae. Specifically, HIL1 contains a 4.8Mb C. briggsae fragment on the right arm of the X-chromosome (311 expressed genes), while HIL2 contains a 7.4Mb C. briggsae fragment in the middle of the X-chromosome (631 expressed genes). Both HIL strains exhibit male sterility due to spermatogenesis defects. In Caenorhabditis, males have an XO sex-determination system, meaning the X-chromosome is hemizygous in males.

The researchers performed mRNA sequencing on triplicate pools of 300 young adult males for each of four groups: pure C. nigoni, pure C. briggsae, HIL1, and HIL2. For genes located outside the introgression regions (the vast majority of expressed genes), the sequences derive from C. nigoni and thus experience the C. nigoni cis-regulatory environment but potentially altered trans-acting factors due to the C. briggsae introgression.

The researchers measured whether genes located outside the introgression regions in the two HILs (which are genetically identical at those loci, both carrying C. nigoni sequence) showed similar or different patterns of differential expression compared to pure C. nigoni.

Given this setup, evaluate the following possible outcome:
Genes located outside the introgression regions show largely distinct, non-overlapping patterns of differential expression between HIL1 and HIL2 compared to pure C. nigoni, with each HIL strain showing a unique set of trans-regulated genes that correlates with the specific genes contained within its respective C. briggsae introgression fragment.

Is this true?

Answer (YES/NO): NO